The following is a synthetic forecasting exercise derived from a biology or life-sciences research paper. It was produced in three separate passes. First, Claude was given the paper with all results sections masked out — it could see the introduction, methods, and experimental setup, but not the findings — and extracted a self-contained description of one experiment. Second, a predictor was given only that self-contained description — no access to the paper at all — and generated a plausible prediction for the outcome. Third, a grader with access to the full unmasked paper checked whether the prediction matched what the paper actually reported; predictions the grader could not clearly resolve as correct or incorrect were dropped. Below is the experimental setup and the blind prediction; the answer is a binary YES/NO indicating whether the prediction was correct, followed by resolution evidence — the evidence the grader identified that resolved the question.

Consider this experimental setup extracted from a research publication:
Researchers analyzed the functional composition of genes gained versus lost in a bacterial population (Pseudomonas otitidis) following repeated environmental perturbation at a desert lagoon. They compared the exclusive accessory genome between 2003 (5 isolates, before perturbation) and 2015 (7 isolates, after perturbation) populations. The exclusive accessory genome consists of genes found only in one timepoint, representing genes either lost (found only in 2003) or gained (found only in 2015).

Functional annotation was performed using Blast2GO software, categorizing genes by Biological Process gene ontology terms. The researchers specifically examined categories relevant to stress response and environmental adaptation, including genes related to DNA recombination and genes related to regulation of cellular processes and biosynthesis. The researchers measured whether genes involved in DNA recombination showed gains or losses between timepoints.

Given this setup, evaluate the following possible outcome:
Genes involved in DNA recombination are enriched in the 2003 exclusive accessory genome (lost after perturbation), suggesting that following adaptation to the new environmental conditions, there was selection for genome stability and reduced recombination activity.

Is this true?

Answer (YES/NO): NO